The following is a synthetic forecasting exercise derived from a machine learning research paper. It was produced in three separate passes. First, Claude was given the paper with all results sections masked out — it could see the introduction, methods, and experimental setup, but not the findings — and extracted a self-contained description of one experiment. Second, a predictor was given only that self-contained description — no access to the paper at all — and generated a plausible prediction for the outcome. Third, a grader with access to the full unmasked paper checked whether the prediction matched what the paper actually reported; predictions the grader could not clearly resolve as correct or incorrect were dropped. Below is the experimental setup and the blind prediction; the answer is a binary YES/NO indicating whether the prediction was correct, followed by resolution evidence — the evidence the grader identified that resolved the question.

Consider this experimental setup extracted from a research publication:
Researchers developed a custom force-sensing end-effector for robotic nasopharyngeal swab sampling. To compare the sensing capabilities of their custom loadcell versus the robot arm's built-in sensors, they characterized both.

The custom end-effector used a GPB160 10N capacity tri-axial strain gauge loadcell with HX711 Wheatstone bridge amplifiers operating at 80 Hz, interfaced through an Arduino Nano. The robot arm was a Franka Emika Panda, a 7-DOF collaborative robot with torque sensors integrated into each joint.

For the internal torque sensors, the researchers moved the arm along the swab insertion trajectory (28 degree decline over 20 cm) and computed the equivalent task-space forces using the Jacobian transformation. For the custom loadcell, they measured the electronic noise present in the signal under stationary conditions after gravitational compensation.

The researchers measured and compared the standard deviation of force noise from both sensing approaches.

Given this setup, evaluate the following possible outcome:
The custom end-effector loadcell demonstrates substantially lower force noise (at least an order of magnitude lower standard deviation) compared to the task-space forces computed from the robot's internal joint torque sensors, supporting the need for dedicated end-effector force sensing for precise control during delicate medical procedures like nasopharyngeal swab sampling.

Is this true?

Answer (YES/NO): YES